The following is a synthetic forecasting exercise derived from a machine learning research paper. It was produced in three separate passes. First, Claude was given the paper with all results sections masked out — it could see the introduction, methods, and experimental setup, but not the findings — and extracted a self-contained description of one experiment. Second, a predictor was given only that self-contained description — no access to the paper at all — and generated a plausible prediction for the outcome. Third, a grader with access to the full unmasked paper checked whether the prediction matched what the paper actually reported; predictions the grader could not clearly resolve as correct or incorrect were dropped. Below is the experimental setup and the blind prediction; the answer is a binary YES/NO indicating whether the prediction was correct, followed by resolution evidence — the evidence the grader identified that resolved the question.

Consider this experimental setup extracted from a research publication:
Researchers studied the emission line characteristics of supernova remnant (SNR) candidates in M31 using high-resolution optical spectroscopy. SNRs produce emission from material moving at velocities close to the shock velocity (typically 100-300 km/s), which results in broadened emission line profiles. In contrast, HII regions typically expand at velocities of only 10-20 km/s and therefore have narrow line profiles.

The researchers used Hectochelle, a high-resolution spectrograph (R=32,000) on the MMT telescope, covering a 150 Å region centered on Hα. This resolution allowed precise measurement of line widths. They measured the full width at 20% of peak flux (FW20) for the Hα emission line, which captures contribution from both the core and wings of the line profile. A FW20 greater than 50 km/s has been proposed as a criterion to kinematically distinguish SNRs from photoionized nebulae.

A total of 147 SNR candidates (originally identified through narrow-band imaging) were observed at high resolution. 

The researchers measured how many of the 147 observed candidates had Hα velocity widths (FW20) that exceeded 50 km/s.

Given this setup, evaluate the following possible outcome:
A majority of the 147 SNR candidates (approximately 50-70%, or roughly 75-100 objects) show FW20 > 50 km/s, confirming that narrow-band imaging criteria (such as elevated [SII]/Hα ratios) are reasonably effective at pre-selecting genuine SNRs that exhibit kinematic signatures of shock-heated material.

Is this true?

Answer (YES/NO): NO